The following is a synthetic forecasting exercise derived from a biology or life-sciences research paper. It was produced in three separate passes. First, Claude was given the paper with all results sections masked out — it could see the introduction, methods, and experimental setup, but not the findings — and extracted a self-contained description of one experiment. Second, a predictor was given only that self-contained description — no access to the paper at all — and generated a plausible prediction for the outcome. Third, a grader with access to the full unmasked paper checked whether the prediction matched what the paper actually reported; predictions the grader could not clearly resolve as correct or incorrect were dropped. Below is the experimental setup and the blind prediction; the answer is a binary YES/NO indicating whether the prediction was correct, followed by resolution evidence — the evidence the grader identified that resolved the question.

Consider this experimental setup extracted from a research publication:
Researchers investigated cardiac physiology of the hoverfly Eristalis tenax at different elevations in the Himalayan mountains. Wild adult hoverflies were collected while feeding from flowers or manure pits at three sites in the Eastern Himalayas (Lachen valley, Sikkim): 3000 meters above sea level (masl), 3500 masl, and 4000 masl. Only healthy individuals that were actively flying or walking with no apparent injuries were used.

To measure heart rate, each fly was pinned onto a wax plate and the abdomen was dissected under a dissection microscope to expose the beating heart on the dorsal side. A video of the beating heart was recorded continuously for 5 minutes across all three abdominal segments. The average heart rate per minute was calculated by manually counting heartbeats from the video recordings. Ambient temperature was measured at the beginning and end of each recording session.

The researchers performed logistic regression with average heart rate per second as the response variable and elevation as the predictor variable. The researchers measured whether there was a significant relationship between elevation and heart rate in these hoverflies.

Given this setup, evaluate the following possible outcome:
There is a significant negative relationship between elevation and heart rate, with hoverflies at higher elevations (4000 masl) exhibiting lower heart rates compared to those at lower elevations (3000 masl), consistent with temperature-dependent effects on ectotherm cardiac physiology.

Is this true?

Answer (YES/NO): NO